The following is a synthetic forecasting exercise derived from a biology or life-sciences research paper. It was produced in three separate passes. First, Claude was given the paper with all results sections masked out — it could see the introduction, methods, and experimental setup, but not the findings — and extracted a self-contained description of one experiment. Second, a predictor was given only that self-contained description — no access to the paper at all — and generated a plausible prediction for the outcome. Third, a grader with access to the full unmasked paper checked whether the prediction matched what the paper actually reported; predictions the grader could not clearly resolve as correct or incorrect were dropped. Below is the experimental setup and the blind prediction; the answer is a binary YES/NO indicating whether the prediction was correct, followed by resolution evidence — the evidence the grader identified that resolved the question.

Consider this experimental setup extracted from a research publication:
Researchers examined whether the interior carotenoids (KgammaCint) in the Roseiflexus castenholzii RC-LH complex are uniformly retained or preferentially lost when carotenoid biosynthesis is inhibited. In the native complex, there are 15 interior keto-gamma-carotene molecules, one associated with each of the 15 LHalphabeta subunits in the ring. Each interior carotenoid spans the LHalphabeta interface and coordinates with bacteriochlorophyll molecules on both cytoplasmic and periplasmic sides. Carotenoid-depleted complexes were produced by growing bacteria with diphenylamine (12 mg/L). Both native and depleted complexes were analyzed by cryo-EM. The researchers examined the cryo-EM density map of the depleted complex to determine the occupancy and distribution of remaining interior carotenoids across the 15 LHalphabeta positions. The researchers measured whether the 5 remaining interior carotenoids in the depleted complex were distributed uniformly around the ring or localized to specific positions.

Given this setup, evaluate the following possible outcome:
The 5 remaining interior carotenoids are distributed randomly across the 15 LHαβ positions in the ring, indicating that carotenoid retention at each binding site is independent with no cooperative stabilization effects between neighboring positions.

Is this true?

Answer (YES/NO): NO